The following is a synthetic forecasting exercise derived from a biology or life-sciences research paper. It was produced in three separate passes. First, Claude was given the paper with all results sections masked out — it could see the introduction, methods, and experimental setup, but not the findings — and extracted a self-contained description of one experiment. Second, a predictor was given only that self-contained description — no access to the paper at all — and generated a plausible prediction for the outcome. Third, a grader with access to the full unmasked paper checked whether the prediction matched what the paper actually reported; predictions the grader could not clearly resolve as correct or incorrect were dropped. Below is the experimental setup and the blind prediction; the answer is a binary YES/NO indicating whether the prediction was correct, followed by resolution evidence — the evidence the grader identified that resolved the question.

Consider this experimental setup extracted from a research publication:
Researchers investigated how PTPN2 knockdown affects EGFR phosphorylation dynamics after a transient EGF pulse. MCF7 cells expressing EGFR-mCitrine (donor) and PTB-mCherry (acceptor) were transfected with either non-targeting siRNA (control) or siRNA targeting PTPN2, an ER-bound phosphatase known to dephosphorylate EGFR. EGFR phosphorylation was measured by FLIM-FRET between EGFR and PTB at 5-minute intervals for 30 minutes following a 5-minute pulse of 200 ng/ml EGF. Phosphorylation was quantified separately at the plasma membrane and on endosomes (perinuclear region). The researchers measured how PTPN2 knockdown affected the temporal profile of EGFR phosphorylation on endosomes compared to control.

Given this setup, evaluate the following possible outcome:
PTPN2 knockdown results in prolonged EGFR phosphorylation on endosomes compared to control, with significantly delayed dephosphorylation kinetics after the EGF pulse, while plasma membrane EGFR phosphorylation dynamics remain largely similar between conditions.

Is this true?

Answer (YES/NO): YES